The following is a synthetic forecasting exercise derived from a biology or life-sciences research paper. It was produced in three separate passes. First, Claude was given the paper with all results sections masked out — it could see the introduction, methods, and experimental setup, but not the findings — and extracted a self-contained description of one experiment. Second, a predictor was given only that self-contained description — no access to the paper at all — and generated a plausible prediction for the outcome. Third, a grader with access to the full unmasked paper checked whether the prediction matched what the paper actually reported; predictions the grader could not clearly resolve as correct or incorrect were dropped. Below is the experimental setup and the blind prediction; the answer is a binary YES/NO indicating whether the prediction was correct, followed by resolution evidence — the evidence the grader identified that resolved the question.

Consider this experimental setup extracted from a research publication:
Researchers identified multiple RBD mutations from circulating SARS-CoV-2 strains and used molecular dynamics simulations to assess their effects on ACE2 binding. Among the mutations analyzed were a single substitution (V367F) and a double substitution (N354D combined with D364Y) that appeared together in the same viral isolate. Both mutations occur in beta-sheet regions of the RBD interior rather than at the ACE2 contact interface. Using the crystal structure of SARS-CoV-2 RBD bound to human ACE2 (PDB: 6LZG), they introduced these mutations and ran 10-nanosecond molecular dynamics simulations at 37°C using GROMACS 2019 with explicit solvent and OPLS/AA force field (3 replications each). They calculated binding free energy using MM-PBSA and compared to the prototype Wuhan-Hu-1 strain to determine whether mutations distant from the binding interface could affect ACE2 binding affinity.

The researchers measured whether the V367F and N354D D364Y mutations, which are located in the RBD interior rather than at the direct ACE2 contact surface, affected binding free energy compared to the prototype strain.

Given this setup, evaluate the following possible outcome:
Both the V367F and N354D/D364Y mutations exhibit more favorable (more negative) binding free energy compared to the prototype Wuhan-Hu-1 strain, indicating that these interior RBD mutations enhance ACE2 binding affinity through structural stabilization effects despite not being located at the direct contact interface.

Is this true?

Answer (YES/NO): YES